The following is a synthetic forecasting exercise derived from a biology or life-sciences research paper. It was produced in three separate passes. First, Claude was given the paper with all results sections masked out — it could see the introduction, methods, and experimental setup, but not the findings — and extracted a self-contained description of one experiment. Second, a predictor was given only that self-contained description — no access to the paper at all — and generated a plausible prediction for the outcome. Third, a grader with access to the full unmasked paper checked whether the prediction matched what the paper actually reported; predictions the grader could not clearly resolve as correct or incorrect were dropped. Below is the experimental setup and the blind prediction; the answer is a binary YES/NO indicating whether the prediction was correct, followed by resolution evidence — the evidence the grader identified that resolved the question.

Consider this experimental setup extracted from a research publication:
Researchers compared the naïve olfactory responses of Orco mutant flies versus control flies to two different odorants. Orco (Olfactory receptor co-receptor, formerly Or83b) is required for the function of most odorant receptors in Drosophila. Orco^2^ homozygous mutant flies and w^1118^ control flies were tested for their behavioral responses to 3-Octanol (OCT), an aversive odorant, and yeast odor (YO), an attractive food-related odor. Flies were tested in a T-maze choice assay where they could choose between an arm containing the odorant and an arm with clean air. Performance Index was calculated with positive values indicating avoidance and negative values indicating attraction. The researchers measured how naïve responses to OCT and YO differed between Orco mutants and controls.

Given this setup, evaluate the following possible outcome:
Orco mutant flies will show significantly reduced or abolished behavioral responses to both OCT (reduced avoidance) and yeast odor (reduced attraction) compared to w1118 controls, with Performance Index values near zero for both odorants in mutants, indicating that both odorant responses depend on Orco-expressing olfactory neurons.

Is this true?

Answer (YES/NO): NO